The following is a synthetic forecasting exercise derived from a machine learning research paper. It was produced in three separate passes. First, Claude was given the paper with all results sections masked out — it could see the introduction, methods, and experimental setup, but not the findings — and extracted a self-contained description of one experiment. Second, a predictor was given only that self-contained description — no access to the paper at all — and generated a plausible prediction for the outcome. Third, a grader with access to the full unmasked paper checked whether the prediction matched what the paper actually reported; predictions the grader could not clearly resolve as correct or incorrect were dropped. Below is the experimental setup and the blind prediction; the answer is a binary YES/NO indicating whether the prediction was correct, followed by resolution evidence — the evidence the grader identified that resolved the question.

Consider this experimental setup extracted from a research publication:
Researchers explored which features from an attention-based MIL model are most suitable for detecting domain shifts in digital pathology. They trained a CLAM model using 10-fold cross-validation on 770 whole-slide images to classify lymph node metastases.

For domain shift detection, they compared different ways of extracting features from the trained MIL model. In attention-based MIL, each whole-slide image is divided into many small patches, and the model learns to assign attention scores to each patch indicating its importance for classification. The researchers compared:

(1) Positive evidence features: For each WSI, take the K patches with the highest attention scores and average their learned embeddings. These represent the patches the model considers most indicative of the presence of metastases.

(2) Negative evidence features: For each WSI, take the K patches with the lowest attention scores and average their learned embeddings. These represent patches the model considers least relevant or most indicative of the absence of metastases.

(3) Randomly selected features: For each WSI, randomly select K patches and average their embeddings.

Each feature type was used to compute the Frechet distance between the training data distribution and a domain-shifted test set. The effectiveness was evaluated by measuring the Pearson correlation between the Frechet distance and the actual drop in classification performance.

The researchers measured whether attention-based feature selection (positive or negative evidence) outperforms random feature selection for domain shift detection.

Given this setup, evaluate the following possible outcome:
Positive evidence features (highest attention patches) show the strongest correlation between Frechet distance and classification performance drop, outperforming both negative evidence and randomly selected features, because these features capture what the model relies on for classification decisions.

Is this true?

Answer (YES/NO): YES